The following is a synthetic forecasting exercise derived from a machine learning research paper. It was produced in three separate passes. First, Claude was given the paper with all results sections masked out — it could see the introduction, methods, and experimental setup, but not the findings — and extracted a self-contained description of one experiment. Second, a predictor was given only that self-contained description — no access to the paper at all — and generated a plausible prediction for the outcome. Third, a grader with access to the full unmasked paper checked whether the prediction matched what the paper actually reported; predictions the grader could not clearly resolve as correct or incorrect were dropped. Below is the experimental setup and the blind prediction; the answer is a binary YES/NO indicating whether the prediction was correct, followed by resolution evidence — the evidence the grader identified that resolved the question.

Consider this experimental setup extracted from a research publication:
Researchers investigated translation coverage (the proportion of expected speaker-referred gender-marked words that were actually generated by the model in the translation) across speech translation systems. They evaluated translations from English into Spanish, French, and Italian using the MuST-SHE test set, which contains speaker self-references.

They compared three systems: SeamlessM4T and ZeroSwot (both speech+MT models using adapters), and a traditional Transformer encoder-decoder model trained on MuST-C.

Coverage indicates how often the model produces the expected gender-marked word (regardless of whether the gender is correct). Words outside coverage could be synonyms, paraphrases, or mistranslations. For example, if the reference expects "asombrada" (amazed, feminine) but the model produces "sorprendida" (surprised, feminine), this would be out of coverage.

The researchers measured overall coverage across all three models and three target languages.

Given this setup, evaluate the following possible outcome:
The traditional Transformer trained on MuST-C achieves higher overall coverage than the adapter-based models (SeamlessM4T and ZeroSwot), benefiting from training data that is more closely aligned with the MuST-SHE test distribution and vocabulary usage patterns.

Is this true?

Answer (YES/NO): NO